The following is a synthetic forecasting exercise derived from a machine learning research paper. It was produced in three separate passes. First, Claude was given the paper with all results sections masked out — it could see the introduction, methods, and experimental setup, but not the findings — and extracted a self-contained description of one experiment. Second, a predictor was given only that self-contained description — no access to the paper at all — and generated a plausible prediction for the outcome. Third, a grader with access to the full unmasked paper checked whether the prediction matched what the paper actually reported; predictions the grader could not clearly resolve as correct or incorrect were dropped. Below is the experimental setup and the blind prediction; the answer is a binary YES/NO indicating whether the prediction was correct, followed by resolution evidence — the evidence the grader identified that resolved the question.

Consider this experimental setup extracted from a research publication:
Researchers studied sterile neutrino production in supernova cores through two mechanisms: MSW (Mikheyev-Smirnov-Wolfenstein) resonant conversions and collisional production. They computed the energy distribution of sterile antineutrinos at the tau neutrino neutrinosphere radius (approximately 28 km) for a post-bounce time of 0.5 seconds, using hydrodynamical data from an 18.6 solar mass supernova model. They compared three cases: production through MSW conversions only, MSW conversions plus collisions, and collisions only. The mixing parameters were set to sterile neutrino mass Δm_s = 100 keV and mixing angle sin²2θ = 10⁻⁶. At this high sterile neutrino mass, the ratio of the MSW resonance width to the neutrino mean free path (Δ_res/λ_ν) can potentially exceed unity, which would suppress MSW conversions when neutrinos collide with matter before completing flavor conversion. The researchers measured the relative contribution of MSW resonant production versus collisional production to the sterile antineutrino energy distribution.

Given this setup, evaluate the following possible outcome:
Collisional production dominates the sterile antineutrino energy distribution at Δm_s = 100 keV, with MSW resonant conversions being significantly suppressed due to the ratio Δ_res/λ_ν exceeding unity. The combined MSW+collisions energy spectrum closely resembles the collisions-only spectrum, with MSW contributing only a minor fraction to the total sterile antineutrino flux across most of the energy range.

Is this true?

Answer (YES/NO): YES